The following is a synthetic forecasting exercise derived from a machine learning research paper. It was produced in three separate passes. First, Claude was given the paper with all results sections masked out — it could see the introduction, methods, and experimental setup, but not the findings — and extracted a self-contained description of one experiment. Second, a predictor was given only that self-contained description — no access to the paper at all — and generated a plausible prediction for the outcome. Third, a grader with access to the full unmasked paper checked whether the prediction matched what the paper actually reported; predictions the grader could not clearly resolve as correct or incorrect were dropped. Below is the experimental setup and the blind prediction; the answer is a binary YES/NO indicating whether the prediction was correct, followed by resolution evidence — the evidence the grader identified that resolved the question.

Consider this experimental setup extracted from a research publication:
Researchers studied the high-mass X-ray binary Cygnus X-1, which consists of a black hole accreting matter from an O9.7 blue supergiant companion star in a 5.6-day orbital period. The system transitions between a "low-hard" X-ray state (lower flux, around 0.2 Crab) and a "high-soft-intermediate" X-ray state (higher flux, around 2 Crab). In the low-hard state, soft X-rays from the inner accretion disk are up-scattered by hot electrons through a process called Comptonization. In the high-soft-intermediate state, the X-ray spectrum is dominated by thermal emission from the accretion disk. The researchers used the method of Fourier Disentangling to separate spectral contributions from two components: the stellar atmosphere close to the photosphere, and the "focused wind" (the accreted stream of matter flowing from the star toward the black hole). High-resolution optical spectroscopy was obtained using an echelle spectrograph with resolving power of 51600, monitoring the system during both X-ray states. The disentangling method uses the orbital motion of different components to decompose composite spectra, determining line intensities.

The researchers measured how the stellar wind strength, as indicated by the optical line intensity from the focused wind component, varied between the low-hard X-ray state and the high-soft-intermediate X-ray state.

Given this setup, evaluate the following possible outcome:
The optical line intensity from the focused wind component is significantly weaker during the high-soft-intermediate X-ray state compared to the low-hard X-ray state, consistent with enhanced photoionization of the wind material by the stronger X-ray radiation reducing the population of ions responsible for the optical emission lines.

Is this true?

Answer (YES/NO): YES